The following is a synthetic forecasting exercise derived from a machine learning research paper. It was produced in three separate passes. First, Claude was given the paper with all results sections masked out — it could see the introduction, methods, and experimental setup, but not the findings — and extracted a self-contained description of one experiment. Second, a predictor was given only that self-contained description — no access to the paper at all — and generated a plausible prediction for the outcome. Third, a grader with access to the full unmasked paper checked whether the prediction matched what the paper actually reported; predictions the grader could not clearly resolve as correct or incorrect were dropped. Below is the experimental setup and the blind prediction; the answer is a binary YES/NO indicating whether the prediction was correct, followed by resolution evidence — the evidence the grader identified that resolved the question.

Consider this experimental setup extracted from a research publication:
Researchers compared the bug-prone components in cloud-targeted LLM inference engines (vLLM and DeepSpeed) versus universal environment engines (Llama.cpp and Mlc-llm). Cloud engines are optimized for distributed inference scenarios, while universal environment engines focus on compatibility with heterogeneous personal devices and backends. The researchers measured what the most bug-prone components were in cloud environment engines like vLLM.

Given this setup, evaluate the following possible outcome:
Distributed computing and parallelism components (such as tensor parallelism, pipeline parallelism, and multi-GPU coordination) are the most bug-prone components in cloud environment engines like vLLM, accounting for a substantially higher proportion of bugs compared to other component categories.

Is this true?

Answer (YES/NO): NO